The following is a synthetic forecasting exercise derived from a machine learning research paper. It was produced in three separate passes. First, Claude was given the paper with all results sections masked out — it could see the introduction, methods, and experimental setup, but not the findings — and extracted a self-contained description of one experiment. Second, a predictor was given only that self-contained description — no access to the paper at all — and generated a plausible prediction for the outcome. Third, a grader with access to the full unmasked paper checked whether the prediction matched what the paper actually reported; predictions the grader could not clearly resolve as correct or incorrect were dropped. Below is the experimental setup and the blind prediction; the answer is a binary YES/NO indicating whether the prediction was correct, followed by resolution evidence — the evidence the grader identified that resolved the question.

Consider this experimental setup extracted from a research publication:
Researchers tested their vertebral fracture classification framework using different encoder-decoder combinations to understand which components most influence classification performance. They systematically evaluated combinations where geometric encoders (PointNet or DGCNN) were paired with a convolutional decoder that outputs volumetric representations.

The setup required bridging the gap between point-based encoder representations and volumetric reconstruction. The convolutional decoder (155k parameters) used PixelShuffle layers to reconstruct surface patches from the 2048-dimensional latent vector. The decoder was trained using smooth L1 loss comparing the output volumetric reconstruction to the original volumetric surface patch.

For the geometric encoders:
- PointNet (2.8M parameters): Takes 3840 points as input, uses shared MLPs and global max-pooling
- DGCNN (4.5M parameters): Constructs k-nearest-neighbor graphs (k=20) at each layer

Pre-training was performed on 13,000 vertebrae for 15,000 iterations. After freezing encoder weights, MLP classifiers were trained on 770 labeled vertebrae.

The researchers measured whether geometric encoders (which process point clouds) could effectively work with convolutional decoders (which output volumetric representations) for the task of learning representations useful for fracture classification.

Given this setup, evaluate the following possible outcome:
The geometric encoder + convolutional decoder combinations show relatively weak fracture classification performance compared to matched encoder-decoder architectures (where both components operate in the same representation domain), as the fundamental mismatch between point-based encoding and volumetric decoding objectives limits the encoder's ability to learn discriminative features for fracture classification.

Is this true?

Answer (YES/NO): NO